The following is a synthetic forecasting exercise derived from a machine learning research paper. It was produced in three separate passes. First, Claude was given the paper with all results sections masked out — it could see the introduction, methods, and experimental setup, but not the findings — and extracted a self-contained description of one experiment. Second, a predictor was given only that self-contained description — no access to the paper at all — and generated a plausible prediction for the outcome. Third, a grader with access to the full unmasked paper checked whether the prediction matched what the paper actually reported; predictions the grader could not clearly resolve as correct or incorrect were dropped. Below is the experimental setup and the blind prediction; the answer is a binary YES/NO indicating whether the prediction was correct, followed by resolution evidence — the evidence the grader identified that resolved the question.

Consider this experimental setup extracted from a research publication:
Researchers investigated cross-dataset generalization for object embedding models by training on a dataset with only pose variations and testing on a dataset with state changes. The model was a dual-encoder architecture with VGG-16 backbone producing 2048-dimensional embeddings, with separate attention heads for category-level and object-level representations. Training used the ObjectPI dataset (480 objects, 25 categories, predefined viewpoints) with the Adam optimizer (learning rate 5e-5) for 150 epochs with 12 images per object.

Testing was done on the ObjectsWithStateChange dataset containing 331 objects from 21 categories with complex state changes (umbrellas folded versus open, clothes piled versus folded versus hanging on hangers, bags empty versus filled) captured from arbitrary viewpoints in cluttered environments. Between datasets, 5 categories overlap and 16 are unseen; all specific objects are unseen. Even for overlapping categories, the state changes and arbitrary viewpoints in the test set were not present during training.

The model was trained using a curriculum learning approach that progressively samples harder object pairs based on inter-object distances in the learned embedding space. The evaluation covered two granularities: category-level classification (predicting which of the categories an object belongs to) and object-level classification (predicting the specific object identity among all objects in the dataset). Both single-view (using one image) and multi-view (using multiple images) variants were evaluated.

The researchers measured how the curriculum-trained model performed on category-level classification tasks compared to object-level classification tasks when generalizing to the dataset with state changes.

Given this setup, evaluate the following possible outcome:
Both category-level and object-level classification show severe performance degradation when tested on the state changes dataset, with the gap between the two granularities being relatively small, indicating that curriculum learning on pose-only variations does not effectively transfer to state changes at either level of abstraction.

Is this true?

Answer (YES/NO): NO